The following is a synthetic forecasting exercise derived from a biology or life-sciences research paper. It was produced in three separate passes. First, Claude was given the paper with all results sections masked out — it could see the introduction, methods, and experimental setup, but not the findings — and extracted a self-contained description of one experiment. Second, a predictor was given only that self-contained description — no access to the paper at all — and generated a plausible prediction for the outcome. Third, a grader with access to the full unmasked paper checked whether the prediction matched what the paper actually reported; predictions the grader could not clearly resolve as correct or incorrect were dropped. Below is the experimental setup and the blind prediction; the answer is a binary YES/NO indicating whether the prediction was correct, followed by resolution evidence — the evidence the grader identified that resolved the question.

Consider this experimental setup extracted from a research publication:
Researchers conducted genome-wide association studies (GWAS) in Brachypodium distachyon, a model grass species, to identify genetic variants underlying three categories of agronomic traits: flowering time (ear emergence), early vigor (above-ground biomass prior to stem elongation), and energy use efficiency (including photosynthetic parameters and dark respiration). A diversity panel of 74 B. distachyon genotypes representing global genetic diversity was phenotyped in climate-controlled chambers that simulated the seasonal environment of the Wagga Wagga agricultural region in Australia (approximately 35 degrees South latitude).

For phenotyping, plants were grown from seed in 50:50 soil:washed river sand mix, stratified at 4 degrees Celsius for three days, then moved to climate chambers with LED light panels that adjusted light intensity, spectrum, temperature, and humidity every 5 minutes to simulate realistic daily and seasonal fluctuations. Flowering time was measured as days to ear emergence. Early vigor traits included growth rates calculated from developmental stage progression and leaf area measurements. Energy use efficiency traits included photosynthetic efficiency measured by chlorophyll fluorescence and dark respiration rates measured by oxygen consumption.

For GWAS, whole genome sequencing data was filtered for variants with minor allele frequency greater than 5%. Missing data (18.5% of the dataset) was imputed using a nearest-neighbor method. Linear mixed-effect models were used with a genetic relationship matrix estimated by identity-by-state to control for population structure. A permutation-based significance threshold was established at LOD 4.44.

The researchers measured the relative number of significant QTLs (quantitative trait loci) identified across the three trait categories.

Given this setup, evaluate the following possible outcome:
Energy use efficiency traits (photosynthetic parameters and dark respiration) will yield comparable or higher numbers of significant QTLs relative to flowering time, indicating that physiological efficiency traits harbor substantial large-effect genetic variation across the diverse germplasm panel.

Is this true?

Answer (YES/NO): YES